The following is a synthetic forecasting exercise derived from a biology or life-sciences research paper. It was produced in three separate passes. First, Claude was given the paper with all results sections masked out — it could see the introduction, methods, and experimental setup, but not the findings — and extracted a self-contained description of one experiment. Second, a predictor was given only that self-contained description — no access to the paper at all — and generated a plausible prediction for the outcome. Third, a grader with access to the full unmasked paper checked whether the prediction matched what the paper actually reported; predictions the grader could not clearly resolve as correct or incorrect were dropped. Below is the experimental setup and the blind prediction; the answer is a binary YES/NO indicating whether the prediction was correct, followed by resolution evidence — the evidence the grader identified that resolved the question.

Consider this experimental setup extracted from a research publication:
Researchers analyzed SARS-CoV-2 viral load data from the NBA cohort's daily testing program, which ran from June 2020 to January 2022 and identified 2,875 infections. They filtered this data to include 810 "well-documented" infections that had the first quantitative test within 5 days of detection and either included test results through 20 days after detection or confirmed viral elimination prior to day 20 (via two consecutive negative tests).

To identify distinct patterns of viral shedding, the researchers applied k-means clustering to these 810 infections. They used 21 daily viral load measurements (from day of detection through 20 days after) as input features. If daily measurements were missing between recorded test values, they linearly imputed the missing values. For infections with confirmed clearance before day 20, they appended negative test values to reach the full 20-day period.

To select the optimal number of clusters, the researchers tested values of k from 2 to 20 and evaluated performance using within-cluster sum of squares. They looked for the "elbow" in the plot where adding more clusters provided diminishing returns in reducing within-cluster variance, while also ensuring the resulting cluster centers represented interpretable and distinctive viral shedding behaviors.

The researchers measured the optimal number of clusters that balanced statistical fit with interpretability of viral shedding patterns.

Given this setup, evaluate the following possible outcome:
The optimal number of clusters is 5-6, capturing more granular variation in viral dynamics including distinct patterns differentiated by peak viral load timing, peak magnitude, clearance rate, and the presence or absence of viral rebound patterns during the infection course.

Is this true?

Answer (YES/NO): NO